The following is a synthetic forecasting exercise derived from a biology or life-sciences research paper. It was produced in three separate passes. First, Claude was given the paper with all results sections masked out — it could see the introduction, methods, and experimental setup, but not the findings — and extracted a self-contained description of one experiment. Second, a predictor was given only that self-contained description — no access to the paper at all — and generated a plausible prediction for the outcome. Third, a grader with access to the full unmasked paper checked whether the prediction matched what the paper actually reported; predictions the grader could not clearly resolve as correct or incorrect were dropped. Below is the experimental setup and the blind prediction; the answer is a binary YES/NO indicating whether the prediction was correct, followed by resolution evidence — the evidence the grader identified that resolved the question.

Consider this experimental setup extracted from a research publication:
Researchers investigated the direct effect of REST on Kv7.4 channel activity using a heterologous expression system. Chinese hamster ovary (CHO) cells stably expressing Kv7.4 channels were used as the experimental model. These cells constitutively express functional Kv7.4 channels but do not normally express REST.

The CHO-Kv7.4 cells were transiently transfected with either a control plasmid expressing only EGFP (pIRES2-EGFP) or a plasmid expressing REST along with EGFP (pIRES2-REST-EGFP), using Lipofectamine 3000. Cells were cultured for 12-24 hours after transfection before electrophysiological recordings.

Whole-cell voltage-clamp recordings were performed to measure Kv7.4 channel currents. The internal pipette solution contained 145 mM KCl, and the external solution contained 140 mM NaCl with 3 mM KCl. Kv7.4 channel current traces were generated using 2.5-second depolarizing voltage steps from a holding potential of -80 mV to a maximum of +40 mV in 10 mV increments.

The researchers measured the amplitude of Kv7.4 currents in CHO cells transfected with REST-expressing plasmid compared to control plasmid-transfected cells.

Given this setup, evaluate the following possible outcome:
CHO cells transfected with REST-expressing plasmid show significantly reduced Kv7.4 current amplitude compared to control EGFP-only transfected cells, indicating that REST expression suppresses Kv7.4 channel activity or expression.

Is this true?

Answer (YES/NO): YES